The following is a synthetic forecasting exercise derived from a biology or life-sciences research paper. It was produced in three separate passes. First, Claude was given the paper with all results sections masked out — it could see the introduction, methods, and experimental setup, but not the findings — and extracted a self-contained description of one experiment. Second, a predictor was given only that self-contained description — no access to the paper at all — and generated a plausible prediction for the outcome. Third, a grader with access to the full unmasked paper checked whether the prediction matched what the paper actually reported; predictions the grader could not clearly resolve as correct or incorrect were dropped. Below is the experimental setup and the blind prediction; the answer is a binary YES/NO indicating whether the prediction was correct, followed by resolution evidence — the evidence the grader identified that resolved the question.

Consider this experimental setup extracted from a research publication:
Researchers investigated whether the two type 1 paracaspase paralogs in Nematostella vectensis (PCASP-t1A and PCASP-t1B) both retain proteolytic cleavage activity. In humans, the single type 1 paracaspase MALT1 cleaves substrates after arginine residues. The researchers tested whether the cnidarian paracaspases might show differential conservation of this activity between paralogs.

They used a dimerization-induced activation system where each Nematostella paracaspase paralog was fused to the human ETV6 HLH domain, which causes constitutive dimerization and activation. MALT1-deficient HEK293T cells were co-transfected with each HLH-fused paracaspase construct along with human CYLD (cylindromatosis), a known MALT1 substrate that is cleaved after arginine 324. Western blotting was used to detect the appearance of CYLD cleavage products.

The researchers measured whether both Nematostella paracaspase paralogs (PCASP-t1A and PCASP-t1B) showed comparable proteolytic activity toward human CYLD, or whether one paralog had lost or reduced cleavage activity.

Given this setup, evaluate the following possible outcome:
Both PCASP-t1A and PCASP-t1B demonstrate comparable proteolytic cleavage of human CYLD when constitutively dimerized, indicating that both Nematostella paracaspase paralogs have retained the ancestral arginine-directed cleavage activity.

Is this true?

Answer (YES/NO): NO